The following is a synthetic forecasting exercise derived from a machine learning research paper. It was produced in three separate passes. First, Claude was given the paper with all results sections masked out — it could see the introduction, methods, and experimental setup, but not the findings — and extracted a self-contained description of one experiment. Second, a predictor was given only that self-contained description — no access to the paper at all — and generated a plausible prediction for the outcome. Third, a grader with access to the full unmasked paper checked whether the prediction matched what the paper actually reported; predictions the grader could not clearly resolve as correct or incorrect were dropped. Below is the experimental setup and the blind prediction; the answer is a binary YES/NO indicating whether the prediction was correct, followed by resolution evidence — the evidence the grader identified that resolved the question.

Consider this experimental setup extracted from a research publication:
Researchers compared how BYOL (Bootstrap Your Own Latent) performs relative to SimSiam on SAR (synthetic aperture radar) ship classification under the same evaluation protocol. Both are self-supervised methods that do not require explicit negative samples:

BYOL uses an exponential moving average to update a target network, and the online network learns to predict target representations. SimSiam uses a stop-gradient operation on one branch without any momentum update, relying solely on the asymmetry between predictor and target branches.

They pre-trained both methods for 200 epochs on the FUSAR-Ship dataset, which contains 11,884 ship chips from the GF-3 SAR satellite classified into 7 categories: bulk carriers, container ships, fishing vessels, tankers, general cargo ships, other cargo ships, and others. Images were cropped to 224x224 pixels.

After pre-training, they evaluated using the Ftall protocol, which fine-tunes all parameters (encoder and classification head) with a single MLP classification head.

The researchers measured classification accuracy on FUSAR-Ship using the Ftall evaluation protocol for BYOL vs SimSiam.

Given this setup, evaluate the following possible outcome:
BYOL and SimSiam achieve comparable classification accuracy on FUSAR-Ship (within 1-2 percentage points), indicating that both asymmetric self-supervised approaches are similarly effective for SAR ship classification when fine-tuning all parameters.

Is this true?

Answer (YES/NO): NO